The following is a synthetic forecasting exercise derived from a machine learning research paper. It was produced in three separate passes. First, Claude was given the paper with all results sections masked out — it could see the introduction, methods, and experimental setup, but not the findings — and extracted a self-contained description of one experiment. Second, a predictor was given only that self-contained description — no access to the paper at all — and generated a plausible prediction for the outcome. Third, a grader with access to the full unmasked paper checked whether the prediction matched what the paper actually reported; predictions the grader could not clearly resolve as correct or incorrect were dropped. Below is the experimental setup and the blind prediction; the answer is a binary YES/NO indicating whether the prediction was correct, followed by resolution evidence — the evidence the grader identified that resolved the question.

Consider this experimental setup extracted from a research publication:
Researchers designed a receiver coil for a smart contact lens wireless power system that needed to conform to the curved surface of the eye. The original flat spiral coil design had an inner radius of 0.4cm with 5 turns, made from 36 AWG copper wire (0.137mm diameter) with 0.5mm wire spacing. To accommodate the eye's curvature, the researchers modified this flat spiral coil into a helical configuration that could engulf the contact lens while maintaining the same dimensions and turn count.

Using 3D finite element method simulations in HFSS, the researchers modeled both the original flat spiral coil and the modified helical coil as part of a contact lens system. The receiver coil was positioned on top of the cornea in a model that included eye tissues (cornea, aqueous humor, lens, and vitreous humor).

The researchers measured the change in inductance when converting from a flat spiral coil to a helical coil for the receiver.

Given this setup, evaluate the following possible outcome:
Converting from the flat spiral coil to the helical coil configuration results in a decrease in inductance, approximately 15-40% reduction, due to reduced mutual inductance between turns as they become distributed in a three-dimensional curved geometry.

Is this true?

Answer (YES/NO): NO